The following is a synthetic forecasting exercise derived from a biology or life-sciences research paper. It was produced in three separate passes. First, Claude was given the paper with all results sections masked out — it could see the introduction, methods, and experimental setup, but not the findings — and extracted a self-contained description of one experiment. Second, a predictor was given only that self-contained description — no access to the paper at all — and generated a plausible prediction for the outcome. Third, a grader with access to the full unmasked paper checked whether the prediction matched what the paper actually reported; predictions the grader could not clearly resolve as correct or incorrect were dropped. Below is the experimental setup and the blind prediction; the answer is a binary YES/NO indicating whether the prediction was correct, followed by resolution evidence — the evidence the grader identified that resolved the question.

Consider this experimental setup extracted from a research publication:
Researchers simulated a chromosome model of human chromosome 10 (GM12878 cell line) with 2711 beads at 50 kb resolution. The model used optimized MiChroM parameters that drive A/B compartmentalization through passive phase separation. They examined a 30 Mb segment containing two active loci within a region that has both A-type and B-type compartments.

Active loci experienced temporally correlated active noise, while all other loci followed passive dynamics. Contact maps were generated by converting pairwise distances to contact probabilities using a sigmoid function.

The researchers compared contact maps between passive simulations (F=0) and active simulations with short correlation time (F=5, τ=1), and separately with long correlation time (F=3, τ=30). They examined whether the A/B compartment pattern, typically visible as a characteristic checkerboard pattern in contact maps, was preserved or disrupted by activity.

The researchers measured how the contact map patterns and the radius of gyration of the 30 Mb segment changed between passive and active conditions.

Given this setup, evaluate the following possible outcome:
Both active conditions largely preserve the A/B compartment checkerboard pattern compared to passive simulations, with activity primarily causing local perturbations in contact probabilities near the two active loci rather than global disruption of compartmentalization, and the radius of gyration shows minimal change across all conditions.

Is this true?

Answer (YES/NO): NO